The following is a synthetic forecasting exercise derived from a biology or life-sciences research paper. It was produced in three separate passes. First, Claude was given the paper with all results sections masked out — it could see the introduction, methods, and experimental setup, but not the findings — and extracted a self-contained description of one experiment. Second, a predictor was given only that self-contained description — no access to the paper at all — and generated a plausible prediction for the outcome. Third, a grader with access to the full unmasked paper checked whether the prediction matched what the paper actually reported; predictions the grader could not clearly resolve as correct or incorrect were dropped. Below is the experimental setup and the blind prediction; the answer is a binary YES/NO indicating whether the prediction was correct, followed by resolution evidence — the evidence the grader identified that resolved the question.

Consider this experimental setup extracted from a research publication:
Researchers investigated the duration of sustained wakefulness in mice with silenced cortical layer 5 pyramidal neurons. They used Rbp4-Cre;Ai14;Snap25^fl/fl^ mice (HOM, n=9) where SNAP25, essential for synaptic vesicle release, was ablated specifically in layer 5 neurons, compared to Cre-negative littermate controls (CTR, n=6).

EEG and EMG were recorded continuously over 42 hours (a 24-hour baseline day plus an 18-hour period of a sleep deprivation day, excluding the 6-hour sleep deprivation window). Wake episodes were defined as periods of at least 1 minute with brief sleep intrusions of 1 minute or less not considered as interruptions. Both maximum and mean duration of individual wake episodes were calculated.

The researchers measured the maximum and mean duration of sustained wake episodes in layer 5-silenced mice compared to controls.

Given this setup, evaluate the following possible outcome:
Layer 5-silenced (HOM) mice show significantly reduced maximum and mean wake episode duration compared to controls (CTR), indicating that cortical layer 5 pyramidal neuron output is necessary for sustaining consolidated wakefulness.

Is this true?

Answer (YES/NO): NO